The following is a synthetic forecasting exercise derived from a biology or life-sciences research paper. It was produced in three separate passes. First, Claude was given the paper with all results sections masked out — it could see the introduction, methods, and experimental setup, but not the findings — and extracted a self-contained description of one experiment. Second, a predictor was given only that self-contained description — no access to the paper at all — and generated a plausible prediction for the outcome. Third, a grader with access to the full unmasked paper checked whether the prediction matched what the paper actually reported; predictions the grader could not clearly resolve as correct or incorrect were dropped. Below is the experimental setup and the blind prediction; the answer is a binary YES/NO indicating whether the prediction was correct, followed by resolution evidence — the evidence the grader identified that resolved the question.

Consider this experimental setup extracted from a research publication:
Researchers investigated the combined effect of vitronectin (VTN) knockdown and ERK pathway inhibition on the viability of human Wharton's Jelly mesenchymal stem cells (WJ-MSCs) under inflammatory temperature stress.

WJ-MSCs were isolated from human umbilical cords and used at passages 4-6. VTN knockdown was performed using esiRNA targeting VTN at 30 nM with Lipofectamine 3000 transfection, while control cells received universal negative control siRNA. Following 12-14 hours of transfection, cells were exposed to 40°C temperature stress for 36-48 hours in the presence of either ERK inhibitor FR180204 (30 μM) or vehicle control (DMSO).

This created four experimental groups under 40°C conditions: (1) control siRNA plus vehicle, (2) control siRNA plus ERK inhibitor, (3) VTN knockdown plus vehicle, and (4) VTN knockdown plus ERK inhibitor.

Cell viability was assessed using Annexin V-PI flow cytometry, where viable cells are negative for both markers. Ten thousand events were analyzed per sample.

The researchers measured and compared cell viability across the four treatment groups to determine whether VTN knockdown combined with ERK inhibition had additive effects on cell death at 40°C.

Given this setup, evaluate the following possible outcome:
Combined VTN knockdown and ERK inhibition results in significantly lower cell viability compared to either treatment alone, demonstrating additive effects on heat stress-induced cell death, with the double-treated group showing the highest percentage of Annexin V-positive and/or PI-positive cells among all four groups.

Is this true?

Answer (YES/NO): NO